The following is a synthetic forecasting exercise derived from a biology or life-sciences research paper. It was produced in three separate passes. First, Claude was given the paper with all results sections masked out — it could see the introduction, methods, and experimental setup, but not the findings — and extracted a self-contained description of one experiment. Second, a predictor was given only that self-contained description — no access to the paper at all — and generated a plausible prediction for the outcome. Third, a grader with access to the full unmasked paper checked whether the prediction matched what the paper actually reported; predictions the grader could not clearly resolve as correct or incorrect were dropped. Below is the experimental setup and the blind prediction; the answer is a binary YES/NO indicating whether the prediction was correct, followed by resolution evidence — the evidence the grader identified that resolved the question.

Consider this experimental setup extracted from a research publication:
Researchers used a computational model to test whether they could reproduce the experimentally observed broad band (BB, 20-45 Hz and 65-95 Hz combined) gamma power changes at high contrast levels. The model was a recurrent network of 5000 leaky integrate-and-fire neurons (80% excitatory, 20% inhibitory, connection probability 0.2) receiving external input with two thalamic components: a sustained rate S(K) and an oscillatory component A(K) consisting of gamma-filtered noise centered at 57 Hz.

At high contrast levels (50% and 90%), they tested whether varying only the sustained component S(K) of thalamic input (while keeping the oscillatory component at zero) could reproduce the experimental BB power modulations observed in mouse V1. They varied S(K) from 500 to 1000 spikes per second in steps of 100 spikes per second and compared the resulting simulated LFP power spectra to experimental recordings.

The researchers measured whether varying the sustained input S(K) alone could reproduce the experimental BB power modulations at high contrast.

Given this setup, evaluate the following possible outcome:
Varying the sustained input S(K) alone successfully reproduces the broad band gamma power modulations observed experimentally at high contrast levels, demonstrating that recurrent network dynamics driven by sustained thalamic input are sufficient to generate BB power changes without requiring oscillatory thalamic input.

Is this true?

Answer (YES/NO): YES